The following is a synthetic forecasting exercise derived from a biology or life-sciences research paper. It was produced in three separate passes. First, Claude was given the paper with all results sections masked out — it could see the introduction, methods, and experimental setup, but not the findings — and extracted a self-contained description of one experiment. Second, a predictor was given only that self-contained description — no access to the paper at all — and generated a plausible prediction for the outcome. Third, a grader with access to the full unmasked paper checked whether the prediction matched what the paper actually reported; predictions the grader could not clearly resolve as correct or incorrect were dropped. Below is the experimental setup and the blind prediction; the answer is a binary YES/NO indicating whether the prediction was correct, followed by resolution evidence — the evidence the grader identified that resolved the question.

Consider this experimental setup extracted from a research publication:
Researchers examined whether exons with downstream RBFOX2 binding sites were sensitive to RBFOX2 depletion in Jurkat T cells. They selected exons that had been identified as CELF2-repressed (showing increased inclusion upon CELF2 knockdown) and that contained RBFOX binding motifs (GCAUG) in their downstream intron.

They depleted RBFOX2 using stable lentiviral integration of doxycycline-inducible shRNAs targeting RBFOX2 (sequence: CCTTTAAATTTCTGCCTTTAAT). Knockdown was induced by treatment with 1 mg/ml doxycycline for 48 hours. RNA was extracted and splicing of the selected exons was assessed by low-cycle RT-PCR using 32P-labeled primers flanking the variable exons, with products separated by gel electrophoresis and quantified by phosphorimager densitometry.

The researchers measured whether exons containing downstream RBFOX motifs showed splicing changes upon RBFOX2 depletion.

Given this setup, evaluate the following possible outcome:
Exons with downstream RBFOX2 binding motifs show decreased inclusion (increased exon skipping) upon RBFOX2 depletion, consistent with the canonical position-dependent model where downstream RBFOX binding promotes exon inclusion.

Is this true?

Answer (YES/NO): NO